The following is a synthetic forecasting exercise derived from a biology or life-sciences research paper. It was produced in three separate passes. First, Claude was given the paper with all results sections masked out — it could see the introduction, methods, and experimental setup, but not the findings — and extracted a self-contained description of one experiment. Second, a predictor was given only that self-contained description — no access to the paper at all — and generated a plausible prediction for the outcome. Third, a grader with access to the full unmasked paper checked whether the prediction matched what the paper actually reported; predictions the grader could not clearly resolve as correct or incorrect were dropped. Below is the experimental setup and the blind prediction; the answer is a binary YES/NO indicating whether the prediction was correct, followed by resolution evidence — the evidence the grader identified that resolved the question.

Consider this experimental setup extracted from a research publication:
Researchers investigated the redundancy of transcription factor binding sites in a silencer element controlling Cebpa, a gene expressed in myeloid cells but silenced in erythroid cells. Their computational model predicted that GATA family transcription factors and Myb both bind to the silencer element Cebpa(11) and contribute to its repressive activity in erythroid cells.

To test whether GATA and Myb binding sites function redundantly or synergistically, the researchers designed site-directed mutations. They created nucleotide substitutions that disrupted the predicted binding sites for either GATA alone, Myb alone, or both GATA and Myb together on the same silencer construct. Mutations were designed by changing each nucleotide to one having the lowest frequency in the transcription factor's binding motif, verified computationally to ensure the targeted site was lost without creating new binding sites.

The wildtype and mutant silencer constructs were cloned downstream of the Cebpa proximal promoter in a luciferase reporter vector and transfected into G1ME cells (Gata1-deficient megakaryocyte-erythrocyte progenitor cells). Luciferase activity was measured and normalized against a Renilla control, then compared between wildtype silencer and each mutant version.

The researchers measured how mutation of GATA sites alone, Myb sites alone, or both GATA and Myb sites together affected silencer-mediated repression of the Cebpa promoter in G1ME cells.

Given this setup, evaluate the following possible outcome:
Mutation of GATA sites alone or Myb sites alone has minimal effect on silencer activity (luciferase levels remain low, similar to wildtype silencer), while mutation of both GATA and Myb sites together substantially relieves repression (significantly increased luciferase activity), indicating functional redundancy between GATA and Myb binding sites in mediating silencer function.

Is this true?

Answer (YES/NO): YES